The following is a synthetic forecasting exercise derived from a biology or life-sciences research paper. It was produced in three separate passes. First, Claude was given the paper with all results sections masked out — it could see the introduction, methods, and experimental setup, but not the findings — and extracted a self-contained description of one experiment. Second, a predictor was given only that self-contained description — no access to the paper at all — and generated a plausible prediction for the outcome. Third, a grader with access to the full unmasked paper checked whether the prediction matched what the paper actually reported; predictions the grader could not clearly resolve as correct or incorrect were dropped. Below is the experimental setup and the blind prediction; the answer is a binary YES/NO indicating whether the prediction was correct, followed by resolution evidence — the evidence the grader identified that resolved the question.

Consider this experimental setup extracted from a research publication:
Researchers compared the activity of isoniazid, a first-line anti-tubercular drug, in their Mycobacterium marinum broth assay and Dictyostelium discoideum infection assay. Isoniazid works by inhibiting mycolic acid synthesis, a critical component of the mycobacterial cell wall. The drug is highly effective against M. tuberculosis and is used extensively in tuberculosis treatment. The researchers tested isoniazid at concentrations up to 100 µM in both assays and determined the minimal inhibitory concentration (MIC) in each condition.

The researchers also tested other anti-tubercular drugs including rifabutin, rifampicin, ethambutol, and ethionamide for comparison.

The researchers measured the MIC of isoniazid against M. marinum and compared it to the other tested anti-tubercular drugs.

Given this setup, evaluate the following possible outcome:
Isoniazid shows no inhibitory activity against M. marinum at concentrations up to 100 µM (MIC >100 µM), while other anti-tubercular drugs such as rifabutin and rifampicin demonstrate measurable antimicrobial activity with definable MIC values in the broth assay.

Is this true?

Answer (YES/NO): NO